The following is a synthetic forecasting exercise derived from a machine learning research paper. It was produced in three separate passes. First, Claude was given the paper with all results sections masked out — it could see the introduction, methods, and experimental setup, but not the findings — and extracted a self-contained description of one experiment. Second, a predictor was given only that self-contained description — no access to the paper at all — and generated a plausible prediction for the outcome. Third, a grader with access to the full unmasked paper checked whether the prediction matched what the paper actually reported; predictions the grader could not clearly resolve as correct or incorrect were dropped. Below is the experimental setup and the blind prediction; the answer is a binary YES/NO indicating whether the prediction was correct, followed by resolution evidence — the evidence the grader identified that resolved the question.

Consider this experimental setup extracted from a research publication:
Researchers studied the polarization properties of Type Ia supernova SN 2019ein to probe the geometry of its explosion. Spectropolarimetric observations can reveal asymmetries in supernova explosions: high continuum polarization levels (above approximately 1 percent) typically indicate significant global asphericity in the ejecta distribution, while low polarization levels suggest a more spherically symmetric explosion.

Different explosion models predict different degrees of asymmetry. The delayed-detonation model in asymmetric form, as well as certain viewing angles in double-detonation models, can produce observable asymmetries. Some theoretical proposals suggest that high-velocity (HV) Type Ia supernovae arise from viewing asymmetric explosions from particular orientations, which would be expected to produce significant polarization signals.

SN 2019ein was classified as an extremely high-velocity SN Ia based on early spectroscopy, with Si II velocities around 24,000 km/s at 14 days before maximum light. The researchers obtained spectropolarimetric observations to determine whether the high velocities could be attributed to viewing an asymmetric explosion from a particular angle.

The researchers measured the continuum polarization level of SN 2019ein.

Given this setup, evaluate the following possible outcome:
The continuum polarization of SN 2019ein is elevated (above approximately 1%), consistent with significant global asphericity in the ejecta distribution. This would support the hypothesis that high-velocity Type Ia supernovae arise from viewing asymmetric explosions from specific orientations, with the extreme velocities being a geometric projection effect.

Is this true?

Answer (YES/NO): NO